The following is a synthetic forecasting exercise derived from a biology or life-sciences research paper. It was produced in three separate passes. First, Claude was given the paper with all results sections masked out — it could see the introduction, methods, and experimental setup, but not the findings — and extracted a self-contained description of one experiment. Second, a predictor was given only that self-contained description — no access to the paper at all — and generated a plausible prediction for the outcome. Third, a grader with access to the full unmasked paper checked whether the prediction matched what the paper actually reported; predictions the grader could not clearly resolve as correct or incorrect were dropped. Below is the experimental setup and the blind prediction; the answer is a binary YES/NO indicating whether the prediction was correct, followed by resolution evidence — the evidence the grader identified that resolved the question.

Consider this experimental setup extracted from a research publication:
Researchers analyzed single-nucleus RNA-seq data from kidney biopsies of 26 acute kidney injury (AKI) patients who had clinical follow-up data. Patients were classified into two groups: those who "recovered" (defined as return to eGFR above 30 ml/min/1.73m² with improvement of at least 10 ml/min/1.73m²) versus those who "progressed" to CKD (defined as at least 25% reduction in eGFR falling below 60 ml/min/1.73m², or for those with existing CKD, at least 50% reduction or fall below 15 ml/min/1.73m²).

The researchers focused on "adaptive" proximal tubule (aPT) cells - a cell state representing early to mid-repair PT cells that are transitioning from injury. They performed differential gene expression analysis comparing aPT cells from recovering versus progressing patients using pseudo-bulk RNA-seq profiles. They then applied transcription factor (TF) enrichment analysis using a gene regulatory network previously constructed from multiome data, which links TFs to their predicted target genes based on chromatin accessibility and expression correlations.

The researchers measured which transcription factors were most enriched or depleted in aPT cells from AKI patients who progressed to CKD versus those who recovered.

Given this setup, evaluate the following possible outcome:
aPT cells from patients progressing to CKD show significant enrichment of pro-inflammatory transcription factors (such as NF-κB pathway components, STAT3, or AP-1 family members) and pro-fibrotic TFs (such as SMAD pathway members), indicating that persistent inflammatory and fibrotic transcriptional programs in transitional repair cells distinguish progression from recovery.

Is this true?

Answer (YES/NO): YES